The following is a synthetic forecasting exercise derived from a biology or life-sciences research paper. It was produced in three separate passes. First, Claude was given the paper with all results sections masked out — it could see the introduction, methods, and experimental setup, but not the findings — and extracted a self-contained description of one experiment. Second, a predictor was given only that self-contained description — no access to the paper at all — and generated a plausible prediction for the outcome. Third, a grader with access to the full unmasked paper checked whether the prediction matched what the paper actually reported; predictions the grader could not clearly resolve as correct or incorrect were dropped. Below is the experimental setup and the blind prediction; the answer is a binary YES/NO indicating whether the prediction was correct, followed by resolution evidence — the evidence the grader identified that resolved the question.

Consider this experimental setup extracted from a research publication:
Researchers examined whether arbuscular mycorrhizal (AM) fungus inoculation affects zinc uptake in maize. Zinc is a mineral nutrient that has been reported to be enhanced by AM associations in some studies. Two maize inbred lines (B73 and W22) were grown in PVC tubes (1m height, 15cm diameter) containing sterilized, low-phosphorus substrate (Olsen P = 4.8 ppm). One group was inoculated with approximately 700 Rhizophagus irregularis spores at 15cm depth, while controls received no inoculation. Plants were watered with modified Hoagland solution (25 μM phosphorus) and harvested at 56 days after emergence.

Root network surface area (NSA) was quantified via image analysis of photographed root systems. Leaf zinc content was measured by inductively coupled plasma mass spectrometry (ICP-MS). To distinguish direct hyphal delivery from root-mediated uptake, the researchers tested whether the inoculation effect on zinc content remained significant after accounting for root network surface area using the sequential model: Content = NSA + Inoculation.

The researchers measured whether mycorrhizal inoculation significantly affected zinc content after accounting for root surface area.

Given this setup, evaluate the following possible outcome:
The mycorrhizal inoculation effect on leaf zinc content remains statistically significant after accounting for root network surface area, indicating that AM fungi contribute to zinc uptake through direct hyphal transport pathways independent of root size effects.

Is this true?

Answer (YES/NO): NO